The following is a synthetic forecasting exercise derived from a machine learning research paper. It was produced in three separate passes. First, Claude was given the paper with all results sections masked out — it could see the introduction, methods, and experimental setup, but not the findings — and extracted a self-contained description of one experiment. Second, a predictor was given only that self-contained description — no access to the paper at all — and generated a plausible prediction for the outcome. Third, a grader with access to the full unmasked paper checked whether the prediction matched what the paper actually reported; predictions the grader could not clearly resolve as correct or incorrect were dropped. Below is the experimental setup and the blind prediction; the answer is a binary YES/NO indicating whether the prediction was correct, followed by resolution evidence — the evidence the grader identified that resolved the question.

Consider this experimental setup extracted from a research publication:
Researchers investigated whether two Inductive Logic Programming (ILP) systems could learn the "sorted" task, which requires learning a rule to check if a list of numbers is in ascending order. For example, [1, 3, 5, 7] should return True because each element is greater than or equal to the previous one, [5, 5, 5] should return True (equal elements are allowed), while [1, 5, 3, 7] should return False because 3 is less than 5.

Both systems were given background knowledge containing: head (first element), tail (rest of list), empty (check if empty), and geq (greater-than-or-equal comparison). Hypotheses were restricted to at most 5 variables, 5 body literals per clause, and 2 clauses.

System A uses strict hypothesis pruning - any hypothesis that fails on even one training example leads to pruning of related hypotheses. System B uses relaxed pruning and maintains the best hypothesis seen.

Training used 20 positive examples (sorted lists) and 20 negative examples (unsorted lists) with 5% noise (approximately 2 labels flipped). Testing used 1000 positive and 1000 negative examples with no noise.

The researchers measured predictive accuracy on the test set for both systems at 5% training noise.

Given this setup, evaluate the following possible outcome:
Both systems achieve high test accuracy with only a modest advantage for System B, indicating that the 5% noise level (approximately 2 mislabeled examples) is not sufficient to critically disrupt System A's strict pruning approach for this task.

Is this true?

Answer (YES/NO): NO